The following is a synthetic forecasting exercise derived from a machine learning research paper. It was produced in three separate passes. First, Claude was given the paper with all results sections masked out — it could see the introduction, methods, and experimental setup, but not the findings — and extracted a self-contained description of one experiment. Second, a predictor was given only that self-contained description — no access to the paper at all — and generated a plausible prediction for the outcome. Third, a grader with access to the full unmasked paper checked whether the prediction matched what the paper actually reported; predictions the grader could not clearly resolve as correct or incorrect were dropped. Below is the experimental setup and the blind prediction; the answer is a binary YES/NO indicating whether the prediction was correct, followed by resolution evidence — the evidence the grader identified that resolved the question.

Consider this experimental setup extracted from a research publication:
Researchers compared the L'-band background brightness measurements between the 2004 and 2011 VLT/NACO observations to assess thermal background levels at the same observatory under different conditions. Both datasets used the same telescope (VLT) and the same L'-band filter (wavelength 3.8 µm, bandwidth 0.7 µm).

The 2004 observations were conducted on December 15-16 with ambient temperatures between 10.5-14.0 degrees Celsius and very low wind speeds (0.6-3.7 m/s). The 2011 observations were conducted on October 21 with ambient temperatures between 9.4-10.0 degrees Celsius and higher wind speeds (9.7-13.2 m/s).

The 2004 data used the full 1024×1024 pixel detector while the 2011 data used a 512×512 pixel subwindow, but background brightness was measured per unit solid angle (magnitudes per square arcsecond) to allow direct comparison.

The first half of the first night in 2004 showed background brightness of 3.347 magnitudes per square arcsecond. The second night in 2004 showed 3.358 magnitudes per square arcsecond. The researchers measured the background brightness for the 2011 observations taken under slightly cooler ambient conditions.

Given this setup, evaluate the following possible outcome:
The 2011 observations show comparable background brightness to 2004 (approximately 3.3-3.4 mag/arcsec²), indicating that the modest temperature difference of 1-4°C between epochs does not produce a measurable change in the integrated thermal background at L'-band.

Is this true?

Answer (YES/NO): NO